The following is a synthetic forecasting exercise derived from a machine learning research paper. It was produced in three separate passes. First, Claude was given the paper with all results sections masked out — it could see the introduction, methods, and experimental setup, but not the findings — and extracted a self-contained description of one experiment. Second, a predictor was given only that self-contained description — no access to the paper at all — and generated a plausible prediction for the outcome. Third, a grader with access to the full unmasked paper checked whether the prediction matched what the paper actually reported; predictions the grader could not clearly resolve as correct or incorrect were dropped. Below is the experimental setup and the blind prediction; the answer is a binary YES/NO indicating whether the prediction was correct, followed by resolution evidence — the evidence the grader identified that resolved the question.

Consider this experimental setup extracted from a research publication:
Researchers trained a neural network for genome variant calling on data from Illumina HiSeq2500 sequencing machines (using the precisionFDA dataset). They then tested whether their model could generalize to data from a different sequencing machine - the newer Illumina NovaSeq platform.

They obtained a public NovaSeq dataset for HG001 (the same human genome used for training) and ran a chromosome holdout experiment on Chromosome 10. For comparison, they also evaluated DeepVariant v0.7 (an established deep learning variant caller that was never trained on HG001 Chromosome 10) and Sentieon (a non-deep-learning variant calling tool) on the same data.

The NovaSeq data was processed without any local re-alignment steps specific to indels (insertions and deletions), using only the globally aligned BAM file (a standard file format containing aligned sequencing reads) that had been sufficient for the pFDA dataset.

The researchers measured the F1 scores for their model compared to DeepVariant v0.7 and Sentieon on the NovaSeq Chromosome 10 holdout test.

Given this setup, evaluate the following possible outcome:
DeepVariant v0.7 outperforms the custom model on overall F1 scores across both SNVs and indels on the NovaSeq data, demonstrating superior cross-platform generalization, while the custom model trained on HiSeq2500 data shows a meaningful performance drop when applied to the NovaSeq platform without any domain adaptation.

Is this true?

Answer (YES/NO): YES